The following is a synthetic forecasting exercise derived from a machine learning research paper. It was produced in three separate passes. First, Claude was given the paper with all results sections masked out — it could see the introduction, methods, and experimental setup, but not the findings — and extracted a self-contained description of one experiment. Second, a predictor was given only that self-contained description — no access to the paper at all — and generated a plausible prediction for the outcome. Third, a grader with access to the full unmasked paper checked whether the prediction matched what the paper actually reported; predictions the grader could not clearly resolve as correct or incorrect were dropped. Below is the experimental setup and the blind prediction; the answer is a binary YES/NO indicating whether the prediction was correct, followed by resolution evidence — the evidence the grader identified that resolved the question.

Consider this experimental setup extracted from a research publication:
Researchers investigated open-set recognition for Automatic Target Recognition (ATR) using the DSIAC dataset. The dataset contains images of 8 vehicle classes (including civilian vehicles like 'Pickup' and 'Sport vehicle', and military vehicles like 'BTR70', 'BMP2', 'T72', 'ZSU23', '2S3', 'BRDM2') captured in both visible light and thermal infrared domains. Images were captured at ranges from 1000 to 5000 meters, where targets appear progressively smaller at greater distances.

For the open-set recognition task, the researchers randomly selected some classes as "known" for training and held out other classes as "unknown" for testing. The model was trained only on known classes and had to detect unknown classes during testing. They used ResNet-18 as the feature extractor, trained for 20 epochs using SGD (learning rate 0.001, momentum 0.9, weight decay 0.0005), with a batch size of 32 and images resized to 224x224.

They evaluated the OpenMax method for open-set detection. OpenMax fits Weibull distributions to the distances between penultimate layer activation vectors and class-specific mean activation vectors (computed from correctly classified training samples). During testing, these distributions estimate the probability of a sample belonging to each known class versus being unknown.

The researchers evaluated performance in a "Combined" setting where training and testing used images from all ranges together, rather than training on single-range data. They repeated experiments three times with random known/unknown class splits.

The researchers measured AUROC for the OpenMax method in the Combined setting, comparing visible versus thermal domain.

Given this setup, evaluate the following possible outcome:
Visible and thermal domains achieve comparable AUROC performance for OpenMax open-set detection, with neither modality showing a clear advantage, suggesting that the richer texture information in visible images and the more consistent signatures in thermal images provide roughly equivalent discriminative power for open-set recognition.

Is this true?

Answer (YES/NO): NO